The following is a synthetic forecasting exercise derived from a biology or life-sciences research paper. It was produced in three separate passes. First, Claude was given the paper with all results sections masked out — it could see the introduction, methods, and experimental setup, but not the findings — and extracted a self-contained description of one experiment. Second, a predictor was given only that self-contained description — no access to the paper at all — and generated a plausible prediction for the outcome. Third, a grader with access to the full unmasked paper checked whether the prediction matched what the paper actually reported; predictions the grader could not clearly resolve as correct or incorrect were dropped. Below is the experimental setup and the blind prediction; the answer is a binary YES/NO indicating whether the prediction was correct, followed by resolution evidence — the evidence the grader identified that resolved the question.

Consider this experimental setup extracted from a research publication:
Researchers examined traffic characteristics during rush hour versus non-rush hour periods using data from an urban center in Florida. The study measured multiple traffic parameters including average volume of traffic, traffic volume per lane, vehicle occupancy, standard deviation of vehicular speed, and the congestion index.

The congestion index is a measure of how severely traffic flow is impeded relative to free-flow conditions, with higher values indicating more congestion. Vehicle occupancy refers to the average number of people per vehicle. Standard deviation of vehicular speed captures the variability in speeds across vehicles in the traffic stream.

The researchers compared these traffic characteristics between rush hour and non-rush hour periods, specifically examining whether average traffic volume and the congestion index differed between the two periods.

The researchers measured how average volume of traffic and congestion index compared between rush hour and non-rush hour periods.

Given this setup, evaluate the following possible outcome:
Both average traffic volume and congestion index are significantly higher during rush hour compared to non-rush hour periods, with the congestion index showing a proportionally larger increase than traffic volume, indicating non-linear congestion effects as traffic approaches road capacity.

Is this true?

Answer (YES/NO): NO